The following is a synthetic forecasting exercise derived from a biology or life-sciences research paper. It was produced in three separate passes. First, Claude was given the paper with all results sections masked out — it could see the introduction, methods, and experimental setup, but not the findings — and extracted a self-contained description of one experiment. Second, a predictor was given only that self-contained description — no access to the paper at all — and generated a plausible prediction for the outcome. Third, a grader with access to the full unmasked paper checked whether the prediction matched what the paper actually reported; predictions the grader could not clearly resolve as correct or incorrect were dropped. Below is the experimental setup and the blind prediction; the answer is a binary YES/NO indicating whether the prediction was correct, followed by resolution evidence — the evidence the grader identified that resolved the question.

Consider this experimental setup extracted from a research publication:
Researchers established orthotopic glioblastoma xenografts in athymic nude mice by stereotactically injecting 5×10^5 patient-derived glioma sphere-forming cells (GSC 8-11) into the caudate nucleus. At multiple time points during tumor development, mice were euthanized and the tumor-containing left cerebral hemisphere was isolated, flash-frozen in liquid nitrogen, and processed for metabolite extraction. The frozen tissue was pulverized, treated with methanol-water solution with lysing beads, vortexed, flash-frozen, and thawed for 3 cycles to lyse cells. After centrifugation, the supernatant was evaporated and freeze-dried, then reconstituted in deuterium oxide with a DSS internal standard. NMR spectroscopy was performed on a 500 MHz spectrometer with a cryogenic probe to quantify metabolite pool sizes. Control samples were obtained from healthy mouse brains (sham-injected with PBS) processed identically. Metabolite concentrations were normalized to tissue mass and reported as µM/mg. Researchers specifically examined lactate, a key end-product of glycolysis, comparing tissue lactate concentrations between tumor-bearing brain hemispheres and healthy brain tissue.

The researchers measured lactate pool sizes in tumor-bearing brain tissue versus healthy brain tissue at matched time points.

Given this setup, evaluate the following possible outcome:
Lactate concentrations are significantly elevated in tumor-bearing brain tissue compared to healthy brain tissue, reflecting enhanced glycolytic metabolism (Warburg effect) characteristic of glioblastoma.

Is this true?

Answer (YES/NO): NO